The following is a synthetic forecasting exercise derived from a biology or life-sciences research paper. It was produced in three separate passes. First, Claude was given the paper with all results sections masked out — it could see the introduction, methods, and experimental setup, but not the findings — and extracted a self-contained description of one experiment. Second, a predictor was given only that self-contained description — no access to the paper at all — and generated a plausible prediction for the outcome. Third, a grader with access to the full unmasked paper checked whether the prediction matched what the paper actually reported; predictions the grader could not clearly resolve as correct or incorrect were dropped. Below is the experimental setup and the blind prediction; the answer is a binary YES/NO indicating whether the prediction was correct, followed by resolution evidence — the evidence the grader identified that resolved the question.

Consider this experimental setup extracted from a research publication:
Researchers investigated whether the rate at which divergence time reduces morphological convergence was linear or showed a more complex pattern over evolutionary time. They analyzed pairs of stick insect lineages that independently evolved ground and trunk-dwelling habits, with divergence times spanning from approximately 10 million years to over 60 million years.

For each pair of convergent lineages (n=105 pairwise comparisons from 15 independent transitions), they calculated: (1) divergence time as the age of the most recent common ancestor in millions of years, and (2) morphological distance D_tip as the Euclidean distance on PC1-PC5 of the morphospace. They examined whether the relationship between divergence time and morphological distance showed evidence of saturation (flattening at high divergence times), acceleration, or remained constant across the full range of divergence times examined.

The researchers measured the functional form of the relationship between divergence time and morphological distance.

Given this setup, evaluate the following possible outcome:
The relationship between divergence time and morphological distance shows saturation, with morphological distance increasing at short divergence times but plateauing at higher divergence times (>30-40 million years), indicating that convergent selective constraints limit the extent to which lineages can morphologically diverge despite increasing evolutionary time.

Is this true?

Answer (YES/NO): NO